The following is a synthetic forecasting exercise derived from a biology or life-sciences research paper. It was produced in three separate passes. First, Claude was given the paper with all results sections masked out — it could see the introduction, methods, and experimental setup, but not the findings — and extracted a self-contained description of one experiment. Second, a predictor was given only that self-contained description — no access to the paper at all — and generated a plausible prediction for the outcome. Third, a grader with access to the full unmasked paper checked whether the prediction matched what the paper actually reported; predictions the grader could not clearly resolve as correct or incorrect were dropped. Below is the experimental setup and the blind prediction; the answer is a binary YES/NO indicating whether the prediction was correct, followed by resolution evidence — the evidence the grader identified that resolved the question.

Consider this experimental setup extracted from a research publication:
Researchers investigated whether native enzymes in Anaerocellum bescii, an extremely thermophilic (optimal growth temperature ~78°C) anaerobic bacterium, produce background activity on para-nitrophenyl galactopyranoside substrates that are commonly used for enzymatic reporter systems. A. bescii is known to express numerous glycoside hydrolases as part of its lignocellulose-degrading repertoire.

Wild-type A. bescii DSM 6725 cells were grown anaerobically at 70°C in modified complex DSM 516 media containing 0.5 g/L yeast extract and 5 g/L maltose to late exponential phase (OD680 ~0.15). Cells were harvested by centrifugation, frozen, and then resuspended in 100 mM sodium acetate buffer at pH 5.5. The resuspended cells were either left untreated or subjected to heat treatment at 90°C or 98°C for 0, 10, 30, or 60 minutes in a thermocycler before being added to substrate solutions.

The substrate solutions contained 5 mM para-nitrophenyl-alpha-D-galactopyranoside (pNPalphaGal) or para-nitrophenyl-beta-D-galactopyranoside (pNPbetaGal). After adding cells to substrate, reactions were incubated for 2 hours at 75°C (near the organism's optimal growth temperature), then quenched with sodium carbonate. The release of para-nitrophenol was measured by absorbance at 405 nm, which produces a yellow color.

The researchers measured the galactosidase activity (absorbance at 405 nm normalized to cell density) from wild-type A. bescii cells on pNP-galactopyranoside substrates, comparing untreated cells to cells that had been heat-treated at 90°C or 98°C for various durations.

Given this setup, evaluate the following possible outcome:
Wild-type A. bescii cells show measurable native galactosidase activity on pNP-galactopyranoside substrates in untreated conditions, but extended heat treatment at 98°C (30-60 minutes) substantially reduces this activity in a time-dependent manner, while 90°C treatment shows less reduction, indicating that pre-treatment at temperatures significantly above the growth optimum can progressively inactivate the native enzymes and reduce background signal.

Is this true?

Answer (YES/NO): NO